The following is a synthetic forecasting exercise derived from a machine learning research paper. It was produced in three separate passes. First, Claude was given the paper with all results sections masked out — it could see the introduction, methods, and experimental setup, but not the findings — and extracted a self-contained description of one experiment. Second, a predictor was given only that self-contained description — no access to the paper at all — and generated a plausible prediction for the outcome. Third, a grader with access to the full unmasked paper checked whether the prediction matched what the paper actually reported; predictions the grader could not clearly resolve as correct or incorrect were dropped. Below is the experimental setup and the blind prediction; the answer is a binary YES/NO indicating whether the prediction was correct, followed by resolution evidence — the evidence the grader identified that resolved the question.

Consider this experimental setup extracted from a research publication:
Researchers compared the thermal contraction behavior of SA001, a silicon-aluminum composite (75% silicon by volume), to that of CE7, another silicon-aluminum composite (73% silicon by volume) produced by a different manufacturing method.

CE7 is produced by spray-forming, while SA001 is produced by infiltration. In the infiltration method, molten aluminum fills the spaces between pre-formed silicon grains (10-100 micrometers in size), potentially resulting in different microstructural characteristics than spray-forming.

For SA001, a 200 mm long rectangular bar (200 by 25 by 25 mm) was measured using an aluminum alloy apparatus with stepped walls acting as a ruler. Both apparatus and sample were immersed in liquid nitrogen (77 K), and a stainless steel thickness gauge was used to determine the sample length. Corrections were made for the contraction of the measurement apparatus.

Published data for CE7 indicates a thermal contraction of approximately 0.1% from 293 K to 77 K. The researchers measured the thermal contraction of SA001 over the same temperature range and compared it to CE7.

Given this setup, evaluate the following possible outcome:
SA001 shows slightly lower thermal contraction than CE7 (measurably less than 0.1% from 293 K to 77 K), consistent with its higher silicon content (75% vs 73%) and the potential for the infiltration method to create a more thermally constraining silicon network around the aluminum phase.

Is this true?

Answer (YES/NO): NO